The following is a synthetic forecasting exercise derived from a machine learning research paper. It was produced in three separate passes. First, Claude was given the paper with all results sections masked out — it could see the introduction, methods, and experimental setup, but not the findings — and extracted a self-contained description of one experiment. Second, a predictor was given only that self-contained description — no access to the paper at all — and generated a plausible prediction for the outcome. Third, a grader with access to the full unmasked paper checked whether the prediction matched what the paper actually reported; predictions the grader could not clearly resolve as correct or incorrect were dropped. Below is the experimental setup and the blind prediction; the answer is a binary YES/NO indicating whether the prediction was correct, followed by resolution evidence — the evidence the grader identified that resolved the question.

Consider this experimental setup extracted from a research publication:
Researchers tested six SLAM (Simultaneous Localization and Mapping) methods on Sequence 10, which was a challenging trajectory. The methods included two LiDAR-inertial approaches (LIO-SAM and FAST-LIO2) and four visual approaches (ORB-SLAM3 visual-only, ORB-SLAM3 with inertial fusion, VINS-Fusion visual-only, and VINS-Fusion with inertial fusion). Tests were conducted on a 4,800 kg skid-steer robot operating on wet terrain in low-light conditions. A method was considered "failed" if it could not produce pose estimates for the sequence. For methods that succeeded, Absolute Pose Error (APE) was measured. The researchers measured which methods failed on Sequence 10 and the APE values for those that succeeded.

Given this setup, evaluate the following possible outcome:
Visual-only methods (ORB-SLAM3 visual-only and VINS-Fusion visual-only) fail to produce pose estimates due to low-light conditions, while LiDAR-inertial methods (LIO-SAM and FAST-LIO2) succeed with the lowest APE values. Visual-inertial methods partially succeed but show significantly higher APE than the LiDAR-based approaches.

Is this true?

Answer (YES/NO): NO